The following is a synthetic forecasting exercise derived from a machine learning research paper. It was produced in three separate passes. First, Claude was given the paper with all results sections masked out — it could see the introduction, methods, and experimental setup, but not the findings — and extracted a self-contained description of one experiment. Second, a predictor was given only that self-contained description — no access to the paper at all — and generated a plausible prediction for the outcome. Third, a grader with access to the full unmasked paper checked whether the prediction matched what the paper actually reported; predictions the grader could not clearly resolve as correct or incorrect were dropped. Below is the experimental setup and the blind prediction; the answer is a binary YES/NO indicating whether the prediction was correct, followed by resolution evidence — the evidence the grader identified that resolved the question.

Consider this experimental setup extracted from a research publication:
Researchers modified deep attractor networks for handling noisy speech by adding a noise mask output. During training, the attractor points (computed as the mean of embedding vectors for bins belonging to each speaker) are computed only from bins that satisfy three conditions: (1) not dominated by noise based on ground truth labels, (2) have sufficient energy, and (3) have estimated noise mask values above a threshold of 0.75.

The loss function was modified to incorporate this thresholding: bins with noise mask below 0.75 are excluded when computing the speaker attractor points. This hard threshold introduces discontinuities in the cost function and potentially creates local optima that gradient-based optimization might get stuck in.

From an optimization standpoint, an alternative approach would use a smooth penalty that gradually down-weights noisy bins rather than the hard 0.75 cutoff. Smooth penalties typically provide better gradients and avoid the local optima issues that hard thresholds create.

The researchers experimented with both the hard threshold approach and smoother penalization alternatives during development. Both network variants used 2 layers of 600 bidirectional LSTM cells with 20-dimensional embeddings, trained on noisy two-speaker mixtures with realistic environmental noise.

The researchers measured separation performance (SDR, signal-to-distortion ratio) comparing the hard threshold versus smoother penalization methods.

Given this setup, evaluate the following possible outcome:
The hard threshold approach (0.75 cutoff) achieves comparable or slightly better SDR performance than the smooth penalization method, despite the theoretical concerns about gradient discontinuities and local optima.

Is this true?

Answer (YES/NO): YES